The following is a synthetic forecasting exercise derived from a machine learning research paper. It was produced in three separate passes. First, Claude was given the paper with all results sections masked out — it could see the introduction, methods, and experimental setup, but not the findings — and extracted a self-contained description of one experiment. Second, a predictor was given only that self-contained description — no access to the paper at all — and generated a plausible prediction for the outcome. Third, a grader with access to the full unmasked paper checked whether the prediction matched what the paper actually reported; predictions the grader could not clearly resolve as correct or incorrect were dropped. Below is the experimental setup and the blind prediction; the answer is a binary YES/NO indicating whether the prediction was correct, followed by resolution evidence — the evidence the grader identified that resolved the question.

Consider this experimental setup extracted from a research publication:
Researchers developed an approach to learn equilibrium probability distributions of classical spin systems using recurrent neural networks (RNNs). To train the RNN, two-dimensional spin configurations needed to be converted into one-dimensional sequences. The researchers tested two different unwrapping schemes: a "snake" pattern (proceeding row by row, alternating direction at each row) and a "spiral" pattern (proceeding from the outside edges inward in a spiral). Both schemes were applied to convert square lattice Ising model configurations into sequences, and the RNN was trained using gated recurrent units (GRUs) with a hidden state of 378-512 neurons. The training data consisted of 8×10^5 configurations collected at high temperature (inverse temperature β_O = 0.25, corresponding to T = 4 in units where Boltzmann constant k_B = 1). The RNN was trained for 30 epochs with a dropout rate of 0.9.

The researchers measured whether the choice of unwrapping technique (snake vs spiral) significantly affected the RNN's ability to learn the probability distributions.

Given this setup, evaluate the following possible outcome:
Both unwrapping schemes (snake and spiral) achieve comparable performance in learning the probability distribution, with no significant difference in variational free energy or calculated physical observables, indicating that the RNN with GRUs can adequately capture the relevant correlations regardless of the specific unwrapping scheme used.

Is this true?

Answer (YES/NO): YES